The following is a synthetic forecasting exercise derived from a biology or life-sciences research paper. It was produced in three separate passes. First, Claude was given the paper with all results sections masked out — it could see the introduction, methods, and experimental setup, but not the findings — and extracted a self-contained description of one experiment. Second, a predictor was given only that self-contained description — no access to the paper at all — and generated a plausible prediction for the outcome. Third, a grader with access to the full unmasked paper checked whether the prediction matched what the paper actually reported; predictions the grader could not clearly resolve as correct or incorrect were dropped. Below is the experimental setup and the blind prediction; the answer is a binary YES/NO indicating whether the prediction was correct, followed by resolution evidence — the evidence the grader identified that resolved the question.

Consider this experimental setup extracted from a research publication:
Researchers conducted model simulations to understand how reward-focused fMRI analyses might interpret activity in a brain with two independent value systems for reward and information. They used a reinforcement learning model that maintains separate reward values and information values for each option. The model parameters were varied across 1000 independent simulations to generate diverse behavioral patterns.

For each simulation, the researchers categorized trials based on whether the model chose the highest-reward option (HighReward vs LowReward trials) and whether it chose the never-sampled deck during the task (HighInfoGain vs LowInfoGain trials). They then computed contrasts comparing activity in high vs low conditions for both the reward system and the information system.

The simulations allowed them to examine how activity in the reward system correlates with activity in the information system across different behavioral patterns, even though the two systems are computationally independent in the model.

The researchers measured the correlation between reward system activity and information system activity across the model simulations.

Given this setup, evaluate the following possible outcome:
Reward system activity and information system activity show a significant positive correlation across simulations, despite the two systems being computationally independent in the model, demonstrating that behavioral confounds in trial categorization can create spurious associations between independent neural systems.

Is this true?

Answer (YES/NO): NO